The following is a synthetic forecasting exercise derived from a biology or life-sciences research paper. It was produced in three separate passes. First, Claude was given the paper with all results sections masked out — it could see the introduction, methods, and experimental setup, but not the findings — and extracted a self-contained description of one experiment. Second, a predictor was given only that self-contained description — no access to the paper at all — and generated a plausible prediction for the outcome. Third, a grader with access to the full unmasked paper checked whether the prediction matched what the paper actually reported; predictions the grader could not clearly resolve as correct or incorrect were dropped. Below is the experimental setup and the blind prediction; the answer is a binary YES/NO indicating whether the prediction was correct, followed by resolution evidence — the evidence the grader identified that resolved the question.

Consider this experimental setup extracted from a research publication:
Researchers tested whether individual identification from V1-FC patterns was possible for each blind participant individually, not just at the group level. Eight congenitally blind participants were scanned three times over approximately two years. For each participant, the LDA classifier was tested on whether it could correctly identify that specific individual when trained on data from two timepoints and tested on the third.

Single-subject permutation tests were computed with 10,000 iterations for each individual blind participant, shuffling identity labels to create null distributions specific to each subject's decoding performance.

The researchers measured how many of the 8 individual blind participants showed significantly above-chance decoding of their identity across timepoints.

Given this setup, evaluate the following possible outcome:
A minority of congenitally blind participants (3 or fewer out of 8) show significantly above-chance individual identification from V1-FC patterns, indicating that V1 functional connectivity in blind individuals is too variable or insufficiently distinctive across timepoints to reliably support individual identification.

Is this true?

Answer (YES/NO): NO